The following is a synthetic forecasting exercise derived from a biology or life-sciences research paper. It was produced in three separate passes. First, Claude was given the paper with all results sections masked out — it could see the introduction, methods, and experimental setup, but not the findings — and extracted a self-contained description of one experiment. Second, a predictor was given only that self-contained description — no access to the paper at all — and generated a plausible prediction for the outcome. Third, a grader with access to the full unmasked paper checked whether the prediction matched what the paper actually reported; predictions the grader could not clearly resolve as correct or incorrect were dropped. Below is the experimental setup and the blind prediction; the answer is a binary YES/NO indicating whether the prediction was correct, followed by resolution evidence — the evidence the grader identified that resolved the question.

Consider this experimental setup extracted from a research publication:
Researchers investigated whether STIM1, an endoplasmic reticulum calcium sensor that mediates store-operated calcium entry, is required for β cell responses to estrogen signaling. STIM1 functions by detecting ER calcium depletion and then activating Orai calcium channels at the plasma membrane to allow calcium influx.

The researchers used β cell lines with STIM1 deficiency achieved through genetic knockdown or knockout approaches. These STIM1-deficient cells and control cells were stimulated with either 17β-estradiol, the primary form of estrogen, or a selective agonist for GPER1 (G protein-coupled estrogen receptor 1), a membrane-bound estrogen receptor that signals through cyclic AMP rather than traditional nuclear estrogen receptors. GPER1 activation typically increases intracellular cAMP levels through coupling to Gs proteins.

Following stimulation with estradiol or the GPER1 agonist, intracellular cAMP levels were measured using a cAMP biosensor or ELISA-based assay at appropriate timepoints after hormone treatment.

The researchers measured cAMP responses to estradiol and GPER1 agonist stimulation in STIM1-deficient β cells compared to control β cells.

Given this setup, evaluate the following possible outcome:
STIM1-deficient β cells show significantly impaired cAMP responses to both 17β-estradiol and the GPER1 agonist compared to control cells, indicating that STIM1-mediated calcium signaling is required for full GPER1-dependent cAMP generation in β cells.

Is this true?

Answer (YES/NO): YES